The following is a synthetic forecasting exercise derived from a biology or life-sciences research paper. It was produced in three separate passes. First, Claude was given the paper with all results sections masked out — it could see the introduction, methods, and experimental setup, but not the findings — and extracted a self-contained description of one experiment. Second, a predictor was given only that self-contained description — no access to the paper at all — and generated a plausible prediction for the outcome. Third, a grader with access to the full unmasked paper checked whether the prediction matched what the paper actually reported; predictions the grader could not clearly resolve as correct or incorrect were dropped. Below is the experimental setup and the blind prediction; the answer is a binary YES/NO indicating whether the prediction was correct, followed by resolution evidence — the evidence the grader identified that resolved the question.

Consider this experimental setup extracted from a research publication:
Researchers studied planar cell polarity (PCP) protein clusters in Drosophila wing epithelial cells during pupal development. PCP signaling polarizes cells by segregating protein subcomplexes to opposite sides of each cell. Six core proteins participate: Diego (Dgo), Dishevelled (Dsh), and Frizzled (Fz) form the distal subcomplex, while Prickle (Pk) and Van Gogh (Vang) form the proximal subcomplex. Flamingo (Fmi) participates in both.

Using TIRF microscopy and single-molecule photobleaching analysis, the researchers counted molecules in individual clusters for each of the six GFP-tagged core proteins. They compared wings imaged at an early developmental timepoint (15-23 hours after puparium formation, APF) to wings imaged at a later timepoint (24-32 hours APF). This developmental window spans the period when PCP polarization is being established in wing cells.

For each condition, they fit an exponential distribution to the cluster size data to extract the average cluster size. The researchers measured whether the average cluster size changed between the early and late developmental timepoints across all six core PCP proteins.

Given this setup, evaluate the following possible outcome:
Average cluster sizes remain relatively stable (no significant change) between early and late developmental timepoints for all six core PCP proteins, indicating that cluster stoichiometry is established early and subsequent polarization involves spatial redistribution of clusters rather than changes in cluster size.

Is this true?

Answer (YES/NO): NO